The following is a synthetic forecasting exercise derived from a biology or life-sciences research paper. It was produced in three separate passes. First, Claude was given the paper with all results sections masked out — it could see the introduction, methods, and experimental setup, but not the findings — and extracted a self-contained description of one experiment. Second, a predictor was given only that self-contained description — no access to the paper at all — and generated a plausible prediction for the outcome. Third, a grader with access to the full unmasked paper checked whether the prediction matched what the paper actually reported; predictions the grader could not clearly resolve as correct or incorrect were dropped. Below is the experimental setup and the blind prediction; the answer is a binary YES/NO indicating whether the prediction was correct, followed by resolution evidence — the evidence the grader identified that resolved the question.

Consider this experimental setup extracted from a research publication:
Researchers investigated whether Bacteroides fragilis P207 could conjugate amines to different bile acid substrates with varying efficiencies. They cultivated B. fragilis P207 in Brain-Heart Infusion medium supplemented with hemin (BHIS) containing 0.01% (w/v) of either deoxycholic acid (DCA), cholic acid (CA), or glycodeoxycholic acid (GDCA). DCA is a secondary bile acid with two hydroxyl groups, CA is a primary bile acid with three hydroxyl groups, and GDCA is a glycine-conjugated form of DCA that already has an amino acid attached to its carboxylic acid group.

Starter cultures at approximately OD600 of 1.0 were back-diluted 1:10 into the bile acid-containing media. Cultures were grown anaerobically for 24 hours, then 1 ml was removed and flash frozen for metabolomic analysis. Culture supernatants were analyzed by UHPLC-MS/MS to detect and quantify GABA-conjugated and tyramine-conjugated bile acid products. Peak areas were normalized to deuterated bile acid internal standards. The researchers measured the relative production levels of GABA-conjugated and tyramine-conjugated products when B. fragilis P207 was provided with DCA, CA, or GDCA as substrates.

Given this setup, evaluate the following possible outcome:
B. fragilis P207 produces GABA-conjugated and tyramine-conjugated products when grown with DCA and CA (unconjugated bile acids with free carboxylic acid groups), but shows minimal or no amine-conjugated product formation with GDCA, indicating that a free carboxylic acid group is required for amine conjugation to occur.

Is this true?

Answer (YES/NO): NO